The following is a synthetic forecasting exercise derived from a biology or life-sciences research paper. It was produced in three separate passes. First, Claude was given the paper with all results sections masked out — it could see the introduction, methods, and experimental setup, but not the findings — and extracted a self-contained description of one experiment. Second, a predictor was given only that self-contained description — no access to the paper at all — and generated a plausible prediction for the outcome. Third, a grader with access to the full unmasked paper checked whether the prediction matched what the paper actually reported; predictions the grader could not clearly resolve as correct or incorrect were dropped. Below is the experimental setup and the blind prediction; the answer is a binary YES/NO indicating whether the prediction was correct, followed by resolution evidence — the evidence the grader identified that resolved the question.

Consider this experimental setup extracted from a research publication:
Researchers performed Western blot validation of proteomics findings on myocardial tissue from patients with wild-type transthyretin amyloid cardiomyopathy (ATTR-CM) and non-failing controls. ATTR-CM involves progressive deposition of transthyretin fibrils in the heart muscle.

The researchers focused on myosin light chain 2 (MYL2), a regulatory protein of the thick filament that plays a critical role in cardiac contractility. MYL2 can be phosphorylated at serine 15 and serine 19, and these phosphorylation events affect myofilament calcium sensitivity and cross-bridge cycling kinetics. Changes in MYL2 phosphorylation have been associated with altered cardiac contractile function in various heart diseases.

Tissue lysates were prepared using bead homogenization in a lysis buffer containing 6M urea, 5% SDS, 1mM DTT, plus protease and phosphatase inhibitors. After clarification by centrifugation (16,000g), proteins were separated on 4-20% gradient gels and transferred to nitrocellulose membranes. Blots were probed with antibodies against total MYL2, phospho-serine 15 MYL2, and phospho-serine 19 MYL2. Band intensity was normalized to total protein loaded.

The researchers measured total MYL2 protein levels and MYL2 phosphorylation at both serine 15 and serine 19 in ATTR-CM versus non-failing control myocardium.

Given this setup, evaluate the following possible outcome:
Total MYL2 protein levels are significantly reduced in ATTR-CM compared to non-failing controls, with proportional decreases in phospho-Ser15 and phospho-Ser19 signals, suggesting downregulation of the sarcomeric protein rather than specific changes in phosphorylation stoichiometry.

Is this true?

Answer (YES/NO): NO